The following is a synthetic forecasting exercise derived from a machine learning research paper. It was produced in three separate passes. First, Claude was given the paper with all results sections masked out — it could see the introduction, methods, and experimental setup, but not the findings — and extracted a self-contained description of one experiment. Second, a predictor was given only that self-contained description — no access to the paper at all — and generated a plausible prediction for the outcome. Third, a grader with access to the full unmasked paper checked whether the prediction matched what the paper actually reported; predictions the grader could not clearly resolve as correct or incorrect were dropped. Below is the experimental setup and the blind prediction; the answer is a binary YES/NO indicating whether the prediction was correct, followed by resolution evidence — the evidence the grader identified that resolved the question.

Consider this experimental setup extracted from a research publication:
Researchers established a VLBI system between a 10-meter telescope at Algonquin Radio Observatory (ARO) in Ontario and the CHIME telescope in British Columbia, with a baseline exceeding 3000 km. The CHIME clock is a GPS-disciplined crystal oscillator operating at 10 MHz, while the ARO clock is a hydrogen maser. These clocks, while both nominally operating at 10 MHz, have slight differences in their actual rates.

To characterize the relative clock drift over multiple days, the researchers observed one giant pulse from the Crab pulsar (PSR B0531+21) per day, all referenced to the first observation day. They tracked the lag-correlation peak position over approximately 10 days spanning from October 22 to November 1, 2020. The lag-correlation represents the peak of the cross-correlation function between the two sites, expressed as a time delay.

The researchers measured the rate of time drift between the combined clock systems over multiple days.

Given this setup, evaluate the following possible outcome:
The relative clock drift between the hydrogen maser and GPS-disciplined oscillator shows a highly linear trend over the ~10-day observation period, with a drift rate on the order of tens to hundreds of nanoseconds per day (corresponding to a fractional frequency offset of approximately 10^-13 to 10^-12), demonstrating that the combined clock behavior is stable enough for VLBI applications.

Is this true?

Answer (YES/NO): YES